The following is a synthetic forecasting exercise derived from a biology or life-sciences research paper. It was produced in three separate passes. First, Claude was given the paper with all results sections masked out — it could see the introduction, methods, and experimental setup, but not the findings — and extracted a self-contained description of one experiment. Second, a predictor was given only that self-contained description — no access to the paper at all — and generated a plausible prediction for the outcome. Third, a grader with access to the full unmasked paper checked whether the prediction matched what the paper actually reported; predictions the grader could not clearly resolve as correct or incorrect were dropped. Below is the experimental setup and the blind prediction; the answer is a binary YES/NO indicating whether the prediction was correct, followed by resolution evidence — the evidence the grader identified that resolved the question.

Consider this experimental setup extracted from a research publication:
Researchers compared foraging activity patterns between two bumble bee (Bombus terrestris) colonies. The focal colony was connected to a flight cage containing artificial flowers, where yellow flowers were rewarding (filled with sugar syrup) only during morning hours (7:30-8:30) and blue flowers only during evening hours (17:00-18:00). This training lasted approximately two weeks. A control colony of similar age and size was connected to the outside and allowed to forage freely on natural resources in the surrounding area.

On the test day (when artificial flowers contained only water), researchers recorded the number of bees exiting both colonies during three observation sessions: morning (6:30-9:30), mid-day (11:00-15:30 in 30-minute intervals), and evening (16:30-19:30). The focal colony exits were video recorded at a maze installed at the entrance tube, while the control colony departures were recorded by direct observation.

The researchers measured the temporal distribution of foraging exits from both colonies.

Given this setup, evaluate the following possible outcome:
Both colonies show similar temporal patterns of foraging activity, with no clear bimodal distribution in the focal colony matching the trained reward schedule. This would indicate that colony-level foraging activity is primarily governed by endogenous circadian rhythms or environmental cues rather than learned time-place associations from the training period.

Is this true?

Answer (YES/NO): NO